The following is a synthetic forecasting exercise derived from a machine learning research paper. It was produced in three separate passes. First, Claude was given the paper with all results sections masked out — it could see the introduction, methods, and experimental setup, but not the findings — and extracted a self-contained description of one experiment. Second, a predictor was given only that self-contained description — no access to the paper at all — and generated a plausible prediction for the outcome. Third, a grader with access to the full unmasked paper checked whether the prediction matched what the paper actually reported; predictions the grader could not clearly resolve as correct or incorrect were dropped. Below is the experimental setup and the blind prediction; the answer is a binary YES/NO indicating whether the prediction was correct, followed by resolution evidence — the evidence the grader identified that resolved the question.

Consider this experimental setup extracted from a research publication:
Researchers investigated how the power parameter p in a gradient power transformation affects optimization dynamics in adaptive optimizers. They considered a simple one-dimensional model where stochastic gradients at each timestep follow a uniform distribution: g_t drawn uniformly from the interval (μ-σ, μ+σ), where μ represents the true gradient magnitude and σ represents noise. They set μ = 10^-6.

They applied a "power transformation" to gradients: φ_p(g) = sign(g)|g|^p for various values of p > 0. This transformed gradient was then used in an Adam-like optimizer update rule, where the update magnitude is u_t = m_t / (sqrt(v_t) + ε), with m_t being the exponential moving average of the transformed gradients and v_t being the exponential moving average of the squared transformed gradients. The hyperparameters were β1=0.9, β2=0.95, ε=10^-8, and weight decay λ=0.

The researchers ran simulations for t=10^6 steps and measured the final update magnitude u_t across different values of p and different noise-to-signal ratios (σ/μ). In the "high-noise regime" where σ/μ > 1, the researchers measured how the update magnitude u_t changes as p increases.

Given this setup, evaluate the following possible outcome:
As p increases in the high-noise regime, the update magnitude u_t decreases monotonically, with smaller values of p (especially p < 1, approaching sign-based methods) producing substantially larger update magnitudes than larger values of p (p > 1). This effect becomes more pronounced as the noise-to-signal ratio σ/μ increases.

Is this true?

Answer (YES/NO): NO